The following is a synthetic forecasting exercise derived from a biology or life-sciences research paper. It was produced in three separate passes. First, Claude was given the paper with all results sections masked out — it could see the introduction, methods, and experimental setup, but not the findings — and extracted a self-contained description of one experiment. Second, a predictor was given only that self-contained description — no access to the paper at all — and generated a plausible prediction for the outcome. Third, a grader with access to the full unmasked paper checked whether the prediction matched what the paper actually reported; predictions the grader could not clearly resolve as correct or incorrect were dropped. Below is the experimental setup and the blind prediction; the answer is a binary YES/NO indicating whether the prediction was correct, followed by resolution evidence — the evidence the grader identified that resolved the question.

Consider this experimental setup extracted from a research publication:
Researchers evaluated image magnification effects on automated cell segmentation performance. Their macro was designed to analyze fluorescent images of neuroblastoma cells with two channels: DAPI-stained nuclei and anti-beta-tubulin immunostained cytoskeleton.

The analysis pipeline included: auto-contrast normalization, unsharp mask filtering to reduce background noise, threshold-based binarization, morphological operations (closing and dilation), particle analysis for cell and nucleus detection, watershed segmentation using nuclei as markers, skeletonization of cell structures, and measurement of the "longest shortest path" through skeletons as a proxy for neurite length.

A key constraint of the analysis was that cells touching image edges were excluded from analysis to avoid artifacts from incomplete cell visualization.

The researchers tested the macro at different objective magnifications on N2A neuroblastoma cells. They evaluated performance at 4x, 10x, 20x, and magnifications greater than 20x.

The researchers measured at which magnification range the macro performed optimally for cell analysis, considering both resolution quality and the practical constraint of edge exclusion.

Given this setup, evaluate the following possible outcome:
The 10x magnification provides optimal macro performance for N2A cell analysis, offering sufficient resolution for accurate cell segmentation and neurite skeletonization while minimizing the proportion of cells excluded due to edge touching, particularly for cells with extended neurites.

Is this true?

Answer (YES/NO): NO